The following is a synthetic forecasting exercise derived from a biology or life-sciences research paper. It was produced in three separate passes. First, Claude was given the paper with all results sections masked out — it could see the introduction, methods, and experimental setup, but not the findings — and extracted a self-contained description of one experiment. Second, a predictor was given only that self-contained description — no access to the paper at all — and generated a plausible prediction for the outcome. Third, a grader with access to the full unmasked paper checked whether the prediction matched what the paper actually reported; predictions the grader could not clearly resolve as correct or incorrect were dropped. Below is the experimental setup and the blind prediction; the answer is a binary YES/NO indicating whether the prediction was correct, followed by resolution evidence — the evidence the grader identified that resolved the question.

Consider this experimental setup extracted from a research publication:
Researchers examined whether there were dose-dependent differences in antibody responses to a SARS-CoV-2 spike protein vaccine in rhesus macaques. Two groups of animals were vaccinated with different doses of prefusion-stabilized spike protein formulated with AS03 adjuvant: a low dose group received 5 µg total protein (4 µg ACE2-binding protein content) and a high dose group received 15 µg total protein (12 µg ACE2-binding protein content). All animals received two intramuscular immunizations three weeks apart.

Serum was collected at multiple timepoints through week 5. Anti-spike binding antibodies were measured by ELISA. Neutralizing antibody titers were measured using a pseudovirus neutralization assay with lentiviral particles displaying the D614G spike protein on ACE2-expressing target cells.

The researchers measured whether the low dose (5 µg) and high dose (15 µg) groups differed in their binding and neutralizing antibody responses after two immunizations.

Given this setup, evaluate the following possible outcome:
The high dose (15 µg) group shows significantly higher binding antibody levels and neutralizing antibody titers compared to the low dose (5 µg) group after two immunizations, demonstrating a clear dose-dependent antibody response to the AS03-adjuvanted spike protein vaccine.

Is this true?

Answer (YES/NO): NO